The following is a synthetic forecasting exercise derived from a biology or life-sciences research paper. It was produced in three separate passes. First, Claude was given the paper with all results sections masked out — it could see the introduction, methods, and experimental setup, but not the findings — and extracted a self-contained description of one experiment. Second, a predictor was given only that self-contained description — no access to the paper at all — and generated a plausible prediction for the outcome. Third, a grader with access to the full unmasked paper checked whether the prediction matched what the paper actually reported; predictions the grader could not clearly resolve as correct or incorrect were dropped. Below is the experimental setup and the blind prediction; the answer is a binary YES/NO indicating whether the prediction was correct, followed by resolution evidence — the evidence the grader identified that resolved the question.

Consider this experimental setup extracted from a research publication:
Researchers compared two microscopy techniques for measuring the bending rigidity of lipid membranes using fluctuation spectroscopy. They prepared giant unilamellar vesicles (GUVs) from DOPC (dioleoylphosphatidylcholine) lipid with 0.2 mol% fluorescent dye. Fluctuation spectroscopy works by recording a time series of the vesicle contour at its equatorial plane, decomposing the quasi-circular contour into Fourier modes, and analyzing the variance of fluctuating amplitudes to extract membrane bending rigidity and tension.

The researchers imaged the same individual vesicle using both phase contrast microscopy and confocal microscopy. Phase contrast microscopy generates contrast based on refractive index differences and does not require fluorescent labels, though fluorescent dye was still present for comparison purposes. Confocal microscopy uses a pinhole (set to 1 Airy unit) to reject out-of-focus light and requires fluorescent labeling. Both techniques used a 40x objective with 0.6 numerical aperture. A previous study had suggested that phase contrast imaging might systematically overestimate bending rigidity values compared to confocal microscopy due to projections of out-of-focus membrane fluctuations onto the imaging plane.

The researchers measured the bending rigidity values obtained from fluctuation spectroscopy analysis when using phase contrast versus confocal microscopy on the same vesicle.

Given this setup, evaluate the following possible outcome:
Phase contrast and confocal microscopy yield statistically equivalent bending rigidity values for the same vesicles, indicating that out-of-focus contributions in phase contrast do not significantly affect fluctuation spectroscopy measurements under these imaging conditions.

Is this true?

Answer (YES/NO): YES